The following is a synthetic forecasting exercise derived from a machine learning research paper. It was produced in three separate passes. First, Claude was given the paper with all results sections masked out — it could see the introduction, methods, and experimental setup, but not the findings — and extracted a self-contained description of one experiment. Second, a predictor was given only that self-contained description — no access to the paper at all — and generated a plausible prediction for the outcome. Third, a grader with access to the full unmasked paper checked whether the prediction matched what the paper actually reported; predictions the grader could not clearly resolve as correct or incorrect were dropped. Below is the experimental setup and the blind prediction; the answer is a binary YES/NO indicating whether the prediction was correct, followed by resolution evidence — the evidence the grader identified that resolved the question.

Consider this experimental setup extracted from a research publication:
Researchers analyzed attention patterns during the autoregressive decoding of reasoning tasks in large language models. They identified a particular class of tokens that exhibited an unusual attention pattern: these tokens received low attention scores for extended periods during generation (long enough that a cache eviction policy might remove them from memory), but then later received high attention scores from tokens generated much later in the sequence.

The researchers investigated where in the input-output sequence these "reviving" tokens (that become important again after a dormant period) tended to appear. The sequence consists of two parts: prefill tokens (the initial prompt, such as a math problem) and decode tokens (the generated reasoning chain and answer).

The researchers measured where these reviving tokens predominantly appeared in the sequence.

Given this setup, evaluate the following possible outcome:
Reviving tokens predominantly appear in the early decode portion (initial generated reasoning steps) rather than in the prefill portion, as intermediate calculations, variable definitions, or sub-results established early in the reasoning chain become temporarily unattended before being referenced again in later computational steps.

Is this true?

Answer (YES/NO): NO